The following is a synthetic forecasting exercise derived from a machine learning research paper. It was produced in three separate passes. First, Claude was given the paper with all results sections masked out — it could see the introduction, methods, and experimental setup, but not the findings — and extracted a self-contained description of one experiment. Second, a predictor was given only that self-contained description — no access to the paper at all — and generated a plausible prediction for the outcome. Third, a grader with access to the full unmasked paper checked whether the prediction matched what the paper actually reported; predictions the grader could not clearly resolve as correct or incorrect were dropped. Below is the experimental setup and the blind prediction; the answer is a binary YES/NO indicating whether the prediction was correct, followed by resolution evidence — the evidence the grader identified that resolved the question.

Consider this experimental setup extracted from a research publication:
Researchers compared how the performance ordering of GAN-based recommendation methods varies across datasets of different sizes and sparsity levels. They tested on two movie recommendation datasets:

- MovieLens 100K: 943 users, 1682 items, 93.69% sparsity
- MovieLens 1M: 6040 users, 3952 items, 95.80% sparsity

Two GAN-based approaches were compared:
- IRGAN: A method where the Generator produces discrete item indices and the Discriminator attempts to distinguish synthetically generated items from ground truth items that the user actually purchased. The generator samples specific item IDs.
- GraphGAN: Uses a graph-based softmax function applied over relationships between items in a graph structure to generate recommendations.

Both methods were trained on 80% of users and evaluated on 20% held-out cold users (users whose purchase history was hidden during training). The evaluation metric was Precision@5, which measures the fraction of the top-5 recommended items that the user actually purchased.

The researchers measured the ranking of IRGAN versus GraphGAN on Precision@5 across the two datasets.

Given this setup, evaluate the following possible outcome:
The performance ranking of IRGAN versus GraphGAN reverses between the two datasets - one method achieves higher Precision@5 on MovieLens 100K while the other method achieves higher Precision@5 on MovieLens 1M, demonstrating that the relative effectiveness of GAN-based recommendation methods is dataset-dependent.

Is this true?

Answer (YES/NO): NO